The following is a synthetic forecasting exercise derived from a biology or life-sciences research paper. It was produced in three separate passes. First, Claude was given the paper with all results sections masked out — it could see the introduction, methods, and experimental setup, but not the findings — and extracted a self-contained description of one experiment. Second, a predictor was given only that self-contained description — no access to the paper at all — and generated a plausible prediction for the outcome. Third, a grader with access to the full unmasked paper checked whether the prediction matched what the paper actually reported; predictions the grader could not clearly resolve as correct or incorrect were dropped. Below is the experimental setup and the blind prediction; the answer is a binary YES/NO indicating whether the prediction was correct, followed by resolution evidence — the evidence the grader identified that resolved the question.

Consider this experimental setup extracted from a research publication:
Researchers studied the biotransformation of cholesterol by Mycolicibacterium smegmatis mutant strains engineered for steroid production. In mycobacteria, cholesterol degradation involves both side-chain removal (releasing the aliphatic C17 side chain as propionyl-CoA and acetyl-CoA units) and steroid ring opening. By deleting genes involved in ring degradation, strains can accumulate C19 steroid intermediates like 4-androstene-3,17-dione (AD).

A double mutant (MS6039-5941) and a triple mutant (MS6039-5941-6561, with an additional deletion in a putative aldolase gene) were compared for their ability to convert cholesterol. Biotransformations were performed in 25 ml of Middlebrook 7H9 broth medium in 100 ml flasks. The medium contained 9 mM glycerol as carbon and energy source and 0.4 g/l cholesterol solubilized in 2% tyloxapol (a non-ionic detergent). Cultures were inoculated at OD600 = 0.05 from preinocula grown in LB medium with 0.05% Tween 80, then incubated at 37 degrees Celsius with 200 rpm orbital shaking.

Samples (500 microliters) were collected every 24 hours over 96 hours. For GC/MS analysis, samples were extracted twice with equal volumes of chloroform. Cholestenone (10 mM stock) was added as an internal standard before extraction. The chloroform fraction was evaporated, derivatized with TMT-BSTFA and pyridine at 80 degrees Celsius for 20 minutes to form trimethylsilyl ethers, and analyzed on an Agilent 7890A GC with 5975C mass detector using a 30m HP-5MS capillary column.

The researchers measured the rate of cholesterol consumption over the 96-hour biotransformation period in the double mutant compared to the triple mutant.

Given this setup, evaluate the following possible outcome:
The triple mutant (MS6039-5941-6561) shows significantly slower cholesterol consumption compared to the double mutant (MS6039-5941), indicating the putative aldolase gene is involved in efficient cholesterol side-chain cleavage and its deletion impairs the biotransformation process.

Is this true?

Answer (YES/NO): NO